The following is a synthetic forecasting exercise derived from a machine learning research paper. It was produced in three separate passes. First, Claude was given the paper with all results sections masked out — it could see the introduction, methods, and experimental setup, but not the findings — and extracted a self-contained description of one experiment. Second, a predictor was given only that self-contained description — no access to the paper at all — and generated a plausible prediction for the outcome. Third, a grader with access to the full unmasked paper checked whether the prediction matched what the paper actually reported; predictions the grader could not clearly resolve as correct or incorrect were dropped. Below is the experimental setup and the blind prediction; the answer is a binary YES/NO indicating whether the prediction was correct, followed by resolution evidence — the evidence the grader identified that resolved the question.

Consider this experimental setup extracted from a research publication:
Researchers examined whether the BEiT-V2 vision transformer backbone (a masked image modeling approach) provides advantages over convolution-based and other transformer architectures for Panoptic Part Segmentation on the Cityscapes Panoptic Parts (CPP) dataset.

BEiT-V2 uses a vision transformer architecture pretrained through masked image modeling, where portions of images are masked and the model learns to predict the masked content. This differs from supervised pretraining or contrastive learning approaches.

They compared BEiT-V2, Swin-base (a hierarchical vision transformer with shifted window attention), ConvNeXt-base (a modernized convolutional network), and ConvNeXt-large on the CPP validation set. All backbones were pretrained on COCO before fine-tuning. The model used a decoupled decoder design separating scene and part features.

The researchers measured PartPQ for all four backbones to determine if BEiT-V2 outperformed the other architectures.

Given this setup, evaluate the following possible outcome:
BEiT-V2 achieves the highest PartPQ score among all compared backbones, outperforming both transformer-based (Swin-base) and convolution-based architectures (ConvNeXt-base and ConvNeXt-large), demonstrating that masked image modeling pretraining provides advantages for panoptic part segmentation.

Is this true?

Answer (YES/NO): NO